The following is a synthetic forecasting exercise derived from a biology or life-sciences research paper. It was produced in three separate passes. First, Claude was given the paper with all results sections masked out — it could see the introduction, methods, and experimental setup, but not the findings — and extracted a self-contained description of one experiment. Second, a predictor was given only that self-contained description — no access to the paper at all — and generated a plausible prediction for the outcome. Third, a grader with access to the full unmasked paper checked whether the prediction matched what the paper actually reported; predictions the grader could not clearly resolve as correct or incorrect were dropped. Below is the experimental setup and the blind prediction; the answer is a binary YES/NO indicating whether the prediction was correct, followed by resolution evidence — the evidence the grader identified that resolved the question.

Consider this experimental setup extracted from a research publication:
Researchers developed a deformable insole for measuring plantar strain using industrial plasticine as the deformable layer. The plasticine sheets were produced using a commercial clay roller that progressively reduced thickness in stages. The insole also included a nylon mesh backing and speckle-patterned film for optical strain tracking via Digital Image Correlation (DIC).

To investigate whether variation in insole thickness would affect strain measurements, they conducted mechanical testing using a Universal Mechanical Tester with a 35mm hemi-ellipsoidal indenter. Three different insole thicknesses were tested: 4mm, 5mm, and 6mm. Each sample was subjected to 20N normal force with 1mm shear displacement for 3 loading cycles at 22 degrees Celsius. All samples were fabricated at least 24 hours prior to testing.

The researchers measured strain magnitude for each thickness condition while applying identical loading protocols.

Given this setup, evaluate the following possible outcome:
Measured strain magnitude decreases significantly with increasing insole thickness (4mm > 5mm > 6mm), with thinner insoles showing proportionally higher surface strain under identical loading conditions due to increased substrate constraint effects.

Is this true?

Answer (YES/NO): NO